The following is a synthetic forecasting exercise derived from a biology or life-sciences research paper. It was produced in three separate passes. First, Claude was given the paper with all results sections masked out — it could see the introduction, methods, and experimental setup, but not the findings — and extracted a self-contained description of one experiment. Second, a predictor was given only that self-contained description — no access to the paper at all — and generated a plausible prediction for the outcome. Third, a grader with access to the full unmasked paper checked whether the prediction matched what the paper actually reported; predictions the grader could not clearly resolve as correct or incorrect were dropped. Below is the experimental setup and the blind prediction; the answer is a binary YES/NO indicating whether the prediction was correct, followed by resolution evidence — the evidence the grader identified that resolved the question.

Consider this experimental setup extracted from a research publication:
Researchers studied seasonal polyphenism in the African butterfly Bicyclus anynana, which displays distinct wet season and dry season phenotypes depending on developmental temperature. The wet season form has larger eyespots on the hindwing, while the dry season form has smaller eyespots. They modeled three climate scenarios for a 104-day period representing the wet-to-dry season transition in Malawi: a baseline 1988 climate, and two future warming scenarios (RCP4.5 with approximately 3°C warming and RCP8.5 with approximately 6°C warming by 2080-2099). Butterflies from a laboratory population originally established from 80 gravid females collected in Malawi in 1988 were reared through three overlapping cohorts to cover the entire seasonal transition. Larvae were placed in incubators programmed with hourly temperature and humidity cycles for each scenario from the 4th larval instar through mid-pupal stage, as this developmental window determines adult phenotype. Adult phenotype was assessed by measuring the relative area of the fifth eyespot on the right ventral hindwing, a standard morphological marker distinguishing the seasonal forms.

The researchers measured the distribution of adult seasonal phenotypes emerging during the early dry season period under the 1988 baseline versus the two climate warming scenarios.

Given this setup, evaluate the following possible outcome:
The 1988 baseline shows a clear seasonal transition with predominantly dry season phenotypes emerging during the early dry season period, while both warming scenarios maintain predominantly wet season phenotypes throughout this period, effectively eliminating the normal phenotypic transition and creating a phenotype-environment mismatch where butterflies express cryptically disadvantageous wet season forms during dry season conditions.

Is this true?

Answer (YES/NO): YES